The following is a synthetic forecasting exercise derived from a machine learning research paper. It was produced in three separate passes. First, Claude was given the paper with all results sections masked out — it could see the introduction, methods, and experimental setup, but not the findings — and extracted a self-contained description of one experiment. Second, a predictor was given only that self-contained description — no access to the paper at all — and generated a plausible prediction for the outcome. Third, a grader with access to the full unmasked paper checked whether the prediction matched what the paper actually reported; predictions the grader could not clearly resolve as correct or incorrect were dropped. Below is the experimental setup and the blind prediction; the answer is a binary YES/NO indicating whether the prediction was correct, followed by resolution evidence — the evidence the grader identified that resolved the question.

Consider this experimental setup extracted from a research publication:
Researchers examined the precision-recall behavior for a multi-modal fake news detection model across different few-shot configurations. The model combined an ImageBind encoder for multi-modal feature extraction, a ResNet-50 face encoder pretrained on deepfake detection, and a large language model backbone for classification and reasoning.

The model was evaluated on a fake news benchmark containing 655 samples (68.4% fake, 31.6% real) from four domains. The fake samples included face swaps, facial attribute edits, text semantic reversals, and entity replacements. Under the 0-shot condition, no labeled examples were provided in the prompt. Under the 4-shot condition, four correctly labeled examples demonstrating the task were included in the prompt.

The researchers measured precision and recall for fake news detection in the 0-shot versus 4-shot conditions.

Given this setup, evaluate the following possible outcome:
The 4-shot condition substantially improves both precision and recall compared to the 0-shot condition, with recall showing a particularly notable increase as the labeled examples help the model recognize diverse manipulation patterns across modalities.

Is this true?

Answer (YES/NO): NO